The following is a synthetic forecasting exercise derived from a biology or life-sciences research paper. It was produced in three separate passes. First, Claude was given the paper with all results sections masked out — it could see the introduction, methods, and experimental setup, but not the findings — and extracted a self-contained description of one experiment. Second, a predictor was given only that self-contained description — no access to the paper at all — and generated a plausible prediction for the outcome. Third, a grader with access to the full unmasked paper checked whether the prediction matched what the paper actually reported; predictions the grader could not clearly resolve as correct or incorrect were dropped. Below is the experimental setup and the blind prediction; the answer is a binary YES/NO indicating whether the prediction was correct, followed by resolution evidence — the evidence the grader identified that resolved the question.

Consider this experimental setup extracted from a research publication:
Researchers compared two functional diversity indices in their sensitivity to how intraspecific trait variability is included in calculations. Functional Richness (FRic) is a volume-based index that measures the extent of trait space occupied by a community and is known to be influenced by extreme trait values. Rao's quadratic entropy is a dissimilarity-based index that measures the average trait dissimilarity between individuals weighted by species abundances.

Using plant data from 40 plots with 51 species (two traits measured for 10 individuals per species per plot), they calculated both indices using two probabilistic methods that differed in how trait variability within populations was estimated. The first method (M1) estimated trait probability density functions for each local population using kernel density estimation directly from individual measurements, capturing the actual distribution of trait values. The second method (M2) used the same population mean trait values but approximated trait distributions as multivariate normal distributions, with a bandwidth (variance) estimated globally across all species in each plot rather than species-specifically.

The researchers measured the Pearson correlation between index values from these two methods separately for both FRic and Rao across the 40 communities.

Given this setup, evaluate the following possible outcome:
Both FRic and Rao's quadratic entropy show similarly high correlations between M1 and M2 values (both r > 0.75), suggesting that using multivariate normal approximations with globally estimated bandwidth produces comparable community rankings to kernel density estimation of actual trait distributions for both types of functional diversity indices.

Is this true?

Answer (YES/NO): NO